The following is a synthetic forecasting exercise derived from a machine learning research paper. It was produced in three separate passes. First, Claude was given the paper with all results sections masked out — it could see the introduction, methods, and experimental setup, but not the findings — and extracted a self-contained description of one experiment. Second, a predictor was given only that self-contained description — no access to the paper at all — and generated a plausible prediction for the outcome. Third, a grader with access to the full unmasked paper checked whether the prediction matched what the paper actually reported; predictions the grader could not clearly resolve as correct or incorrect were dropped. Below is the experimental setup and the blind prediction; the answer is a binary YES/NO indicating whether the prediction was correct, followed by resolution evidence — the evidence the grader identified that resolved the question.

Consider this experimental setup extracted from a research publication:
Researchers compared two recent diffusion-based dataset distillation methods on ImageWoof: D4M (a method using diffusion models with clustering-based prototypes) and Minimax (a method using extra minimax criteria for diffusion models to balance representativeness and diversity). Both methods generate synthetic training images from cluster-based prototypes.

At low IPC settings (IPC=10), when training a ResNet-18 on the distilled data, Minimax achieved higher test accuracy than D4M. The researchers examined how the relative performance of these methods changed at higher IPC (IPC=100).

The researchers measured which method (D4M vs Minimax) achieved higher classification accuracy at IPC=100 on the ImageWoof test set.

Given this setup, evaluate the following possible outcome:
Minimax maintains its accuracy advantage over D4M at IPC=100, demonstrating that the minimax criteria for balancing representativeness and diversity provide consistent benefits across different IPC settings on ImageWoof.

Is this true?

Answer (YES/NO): NO